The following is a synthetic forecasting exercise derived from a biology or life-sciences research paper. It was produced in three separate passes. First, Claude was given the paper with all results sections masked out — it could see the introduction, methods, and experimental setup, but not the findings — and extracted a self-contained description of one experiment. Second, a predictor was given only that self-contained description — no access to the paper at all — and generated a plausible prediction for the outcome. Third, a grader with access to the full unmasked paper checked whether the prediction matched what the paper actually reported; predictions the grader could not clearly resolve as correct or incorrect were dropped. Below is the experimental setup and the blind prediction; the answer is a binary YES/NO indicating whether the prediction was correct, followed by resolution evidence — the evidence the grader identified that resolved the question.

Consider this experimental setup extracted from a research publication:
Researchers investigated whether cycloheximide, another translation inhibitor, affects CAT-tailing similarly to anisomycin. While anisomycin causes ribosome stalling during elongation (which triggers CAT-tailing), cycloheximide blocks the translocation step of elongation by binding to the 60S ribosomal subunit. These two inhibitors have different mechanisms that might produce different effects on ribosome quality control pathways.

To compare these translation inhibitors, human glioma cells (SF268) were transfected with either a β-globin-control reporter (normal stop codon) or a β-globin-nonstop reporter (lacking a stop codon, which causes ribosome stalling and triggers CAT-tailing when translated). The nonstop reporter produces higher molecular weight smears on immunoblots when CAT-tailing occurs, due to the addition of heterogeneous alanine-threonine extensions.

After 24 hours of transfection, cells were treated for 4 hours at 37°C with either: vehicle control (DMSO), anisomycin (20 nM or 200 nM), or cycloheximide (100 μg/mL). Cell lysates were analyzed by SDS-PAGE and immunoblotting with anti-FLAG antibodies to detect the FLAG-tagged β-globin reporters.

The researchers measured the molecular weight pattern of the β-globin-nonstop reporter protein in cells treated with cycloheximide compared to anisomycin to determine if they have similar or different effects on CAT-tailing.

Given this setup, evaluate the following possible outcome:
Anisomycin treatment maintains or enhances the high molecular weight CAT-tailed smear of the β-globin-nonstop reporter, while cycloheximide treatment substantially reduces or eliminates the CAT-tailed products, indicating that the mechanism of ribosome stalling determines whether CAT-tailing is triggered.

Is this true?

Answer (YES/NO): NO